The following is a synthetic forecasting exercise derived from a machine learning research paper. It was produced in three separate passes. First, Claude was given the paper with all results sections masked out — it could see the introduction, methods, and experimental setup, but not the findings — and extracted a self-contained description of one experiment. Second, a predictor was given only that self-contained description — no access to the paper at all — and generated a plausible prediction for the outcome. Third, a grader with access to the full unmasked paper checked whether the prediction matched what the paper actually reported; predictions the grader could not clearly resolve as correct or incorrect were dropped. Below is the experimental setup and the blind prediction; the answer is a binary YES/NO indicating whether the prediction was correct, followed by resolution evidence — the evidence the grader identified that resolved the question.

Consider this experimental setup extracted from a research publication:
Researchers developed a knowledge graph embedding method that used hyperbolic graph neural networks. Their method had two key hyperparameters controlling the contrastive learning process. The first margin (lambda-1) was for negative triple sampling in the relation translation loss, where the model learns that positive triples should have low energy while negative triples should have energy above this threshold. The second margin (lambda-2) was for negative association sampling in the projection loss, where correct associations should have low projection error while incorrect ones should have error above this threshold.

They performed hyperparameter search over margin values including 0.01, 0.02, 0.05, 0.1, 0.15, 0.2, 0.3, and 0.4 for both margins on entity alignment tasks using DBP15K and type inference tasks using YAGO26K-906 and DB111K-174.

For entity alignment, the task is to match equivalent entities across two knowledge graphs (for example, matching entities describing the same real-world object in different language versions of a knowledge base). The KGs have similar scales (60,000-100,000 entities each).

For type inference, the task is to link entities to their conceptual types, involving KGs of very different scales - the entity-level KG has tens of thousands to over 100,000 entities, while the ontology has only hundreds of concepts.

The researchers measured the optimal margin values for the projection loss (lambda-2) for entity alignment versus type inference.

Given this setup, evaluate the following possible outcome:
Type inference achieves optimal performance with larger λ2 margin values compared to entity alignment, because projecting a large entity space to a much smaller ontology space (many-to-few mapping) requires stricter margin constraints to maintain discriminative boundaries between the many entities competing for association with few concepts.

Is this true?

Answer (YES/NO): NO